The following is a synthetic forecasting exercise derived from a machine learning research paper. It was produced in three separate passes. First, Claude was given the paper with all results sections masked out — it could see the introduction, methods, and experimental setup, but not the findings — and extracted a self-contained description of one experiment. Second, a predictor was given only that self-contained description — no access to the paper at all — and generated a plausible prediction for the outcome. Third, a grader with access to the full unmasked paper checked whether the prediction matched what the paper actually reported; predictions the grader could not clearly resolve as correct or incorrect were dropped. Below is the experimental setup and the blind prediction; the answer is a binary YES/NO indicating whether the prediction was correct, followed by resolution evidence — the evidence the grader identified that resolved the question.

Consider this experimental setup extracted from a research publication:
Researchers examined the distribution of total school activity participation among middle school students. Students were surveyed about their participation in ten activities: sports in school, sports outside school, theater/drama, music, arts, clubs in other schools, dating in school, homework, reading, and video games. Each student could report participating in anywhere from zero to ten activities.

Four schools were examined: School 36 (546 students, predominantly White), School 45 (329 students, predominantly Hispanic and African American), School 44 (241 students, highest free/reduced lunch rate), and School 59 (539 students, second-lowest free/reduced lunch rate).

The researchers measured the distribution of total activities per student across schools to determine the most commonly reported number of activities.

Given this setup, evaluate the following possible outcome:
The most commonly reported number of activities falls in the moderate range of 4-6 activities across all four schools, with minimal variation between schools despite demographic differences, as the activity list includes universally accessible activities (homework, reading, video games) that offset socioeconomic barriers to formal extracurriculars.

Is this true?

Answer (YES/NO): NO